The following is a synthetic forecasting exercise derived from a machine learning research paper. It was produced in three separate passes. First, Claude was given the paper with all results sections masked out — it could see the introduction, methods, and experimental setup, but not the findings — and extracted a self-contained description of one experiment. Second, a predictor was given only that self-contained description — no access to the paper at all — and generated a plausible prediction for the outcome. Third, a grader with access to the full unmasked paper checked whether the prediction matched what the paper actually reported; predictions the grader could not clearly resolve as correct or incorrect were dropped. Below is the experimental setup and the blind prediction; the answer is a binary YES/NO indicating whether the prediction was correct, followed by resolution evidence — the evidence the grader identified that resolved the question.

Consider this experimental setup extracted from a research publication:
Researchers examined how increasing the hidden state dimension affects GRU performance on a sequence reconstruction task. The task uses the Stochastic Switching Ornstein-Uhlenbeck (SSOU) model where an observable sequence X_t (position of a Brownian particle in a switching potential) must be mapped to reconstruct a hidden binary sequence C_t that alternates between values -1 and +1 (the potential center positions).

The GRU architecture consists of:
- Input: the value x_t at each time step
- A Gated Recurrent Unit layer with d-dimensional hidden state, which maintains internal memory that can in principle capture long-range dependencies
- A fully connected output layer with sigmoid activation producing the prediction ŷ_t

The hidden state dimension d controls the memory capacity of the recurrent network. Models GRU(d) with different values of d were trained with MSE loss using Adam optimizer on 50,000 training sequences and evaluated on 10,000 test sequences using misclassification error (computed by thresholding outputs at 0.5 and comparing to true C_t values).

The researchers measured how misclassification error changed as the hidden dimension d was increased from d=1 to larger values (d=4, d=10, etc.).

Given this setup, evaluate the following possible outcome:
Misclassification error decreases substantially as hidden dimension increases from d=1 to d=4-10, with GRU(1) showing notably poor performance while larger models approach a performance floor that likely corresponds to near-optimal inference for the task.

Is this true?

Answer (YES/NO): NO